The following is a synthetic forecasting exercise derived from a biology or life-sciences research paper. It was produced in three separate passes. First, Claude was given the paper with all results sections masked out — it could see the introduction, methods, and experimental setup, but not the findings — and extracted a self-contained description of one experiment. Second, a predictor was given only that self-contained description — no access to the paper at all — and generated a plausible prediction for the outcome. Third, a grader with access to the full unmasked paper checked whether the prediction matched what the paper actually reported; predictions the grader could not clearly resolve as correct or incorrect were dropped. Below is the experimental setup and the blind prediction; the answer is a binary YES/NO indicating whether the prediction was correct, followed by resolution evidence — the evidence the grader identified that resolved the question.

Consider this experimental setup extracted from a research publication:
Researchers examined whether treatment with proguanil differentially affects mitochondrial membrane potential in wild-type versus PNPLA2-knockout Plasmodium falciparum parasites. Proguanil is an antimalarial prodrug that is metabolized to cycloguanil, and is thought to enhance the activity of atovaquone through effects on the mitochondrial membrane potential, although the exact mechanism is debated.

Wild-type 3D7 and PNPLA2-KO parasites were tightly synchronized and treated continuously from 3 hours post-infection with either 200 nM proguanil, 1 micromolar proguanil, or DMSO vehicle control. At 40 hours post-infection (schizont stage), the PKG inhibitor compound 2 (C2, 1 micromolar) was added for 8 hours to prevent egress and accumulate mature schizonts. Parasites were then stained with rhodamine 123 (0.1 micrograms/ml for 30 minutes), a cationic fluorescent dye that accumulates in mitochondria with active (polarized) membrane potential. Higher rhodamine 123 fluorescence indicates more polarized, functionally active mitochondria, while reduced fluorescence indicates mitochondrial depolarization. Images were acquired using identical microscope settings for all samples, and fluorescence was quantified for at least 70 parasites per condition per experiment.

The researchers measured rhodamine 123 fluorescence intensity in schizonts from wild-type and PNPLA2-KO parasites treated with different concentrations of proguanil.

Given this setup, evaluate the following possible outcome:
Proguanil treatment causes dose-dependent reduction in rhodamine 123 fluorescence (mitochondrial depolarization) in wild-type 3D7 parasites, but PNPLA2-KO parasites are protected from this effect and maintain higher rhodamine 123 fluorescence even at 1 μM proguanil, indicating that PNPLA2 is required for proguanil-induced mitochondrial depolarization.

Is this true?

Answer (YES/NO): NO